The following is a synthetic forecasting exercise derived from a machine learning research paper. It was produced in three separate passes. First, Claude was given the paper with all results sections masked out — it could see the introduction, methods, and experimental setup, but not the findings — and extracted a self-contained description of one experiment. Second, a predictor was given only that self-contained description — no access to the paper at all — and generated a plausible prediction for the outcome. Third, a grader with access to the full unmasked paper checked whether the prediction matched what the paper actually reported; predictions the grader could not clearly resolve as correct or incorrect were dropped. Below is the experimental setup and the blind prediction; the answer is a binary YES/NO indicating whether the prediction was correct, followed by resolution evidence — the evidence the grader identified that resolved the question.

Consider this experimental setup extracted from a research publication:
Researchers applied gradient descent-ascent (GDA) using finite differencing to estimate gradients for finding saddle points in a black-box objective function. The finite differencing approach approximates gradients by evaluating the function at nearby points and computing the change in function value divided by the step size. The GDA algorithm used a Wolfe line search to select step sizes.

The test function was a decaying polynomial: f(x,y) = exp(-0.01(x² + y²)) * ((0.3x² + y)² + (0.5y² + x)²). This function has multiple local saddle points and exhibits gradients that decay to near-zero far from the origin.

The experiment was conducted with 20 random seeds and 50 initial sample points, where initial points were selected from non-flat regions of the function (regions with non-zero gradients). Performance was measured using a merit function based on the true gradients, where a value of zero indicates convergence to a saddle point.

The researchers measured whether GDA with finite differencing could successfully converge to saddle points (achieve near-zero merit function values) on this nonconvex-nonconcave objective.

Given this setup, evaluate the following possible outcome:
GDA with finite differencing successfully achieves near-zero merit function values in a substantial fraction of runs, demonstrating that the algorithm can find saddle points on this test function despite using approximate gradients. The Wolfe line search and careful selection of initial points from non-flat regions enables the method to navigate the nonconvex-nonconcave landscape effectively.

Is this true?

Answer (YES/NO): NO